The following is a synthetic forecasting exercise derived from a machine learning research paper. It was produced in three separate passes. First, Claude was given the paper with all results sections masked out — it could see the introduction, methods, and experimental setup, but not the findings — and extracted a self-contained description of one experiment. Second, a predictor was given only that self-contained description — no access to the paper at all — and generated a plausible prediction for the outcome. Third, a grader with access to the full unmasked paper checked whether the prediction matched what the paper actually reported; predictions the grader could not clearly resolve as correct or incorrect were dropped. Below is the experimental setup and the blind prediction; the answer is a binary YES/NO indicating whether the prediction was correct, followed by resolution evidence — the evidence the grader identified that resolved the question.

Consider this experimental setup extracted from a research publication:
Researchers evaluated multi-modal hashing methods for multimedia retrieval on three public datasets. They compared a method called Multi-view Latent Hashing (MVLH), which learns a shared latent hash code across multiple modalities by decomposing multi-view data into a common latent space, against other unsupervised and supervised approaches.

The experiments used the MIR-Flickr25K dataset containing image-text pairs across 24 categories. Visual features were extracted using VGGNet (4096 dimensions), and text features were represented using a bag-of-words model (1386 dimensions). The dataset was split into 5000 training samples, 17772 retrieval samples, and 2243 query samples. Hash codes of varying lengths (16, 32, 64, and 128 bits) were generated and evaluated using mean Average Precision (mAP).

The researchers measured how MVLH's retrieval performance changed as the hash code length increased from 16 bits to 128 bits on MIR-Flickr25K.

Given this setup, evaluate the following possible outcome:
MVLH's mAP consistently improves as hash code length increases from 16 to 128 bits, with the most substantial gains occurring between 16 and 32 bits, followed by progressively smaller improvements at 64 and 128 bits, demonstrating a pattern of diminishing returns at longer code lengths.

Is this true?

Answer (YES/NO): NO